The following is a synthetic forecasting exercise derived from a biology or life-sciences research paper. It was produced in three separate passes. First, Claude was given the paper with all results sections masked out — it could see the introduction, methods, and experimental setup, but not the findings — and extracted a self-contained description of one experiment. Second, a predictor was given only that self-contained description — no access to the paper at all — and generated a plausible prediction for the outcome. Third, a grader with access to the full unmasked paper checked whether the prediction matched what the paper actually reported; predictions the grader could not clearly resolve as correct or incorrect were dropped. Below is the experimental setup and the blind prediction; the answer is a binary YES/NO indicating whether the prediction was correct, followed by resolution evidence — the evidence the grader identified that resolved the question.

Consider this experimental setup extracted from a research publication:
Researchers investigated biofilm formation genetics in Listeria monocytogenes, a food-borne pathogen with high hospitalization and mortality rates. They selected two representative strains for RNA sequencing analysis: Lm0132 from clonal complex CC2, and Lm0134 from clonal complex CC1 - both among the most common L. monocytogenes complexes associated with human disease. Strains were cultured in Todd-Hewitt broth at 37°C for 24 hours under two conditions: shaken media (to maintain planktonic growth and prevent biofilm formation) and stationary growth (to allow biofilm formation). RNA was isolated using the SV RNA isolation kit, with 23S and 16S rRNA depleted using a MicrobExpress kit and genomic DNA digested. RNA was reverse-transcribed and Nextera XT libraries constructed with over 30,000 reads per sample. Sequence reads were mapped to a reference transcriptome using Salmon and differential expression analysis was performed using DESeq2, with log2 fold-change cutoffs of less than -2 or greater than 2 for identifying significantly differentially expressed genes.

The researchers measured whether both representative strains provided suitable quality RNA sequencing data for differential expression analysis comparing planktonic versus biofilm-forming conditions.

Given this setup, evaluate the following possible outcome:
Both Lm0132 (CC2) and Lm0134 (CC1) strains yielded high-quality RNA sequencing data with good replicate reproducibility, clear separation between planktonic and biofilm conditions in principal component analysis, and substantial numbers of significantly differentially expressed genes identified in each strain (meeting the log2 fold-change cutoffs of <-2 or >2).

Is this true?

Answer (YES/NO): NO